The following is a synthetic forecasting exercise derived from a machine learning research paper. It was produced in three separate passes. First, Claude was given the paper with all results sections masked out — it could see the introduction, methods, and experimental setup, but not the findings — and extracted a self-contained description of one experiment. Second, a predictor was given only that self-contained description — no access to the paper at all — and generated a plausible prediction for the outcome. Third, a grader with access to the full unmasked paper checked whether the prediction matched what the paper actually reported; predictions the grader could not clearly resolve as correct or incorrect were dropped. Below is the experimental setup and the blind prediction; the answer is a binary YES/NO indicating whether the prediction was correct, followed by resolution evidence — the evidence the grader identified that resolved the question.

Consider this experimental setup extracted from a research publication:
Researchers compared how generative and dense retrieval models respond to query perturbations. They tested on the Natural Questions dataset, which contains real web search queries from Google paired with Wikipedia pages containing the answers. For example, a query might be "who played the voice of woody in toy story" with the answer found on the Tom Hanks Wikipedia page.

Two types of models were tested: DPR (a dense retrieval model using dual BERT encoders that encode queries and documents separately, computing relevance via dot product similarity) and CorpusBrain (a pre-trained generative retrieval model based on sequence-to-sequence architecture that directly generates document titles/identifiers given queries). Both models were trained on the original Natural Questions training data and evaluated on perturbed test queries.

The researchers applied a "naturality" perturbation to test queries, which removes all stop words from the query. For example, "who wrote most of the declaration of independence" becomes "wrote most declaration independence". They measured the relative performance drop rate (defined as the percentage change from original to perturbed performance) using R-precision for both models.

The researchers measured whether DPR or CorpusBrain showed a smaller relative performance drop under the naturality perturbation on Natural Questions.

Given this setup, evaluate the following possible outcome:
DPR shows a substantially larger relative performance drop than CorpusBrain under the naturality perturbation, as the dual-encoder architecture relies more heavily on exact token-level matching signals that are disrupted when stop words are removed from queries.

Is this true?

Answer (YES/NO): YES